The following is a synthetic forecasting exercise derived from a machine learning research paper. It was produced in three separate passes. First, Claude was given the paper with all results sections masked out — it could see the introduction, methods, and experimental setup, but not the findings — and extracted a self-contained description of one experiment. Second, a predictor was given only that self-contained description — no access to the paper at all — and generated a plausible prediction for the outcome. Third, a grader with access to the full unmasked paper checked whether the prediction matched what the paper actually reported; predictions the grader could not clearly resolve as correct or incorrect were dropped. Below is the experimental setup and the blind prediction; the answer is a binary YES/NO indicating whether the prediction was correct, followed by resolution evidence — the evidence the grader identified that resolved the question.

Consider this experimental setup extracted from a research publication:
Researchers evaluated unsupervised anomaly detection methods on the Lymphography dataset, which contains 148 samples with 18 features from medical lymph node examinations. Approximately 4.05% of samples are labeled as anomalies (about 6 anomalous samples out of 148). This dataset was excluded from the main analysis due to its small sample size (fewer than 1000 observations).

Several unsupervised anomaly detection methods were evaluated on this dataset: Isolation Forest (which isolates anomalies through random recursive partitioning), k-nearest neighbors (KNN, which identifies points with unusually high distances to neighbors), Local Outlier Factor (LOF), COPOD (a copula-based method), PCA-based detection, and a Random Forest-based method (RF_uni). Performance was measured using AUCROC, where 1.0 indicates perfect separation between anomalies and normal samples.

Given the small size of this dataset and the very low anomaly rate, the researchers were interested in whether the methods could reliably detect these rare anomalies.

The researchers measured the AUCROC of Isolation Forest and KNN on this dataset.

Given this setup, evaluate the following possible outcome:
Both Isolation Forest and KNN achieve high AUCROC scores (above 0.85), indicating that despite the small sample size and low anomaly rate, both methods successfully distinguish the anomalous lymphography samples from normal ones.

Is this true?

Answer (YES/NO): YES